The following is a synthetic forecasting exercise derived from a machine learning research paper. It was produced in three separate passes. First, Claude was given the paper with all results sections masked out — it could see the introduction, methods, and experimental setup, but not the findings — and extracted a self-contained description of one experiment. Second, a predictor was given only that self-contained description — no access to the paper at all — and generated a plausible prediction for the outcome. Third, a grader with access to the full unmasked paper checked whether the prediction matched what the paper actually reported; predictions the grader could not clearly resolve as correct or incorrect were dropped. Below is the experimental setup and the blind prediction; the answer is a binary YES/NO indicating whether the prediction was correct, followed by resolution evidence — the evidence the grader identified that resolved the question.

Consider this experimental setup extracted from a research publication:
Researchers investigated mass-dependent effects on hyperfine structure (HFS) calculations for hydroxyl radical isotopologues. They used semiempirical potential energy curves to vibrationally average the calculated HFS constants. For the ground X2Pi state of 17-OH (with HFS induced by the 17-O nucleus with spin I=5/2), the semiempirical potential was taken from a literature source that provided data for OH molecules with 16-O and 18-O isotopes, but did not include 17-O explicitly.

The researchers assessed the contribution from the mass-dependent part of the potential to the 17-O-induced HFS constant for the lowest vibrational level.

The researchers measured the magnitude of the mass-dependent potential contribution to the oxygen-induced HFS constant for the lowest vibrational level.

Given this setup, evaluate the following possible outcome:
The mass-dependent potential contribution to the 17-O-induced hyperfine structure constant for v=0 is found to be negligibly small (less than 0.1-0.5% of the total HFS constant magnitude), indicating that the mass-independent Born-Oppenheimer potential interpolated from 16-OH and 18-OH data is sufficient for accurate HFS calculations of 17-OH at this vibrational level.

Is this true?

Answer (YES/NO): YES